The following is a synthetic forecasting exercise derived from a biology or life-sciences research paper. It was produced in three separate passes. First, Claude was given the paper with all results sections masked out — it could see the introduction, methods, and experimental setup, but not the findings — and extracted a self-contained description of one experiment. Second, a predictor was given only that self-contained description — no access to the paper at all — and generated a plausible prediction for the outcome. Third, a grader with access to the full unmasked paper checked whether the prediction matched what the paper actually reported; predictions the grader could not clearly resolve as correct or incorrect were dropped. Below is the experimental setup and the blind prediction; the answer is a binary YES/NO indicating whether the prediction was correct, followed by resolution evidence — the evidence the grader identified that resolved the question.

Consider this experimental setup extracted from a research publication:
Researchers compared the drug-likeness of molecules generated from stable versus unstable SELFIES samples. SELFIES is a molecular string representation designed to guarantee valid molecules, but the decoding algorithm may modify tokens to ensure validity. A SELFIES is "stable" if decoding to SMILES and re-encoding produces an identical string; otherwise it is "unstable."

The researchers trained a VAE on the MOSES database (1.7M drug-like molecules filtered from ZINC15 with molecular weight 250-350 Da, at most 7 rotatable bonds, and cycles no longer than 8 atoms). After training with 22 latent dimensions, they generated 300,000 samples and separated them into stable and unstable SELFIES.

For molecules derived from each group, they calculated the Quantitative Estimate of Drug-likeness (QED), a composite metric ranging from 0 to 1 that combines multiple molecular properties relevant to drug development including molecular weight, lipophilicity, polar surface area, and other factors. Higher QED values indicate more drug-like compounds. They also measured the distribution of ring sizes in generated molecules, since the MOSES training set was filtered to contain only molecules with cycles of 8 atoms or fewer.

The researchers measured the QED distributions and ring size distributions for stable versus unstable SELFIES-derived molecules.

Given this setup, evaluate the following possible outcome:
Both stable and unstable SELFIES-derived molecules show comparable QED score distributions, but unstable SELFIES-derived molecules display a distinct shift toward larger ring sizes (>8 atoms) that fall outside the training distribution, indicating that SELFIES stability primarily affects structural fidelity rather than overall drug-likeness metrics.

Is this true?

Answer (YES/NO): NO